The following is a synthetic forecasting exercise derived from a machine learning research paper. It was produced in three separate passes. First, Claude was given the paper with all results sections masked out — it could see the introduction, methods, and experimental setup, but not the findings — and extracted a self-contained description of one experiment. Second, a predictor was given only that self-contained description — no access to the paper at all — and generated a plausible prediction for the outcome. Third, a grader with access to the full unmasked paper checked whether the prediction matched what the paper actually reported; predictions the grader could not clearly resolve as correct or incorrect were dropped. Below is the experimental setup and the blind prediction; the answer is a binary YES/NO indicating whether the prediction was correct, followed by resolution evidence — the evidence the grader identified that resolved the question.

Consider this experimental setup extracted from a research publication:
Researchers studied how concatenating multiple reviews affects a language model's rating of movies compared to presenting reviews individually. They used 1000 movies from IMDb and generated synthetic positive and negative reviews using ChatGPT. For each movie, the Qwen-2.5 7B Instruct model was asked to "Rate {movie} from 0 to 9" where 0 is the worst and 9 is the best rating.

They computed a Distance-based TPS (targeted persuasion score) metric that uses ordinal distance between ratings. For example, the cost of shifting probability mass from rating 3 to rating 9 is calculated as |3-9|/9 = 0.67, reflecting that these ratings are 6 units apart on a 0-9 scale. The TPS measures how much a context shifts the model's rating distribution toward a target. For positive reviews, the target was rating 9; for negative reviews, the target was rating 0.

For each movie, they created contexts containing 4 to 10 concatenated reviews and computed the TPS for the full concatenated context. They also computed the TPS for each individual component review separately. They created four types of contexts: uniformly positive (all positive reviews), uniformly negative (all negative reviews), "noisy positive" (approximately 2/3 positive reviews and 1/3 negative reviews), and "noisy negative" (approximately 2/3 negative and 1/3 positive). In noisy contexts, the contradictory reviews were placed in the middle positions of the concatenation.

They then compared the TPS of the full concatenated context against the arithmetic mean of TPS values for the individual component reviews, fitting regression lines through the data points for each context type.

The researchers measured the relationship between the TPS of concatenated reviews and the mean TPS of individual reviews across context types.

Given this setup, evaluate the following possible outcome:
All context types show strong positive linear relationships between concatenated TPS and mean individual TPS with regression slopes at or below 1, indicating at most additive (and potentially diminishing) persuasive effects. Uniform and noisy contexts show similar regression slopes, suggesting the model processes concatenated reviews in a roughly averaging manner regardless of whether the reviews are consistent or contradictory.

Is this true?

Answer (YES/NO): NO